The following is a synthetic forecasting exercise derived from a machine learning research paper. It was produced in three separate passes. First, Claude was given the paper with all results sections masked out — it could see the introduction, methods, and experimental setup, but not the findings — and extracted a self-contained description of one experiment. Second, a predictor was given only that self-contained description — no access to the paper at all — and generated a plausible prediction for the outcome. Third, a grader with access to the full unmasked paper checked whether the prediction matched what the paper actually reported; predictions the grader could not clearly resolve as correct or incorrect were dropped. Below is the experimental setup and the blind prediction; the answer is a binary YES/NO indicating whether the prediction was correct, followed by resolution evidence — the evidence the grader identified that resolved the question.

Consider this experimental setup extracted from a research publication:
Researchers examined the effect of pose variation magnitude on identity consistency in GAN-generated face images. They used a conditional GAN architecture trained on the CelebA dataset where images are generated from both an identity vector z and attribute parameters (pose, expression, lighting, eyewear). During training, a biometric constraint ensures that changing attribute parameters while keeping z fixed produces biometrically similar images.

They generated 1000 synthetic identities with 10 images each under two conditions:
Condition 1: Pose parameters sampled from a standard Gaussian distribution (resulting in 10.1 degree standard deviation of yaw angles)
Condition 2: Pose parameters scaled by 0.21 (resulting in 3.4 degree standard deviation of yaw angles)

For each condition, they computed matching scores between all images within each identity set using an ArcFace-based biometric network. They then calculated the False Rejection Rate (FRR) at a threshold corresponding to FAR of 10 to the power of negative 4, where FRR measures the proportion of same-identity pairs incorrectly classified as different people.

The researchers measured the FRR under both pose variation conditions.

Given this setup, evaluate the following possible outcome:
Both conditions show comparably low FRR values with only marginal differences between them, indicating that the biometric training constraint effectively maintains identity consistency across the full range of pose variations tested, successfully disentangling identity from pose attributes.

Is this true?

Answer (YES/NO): NO